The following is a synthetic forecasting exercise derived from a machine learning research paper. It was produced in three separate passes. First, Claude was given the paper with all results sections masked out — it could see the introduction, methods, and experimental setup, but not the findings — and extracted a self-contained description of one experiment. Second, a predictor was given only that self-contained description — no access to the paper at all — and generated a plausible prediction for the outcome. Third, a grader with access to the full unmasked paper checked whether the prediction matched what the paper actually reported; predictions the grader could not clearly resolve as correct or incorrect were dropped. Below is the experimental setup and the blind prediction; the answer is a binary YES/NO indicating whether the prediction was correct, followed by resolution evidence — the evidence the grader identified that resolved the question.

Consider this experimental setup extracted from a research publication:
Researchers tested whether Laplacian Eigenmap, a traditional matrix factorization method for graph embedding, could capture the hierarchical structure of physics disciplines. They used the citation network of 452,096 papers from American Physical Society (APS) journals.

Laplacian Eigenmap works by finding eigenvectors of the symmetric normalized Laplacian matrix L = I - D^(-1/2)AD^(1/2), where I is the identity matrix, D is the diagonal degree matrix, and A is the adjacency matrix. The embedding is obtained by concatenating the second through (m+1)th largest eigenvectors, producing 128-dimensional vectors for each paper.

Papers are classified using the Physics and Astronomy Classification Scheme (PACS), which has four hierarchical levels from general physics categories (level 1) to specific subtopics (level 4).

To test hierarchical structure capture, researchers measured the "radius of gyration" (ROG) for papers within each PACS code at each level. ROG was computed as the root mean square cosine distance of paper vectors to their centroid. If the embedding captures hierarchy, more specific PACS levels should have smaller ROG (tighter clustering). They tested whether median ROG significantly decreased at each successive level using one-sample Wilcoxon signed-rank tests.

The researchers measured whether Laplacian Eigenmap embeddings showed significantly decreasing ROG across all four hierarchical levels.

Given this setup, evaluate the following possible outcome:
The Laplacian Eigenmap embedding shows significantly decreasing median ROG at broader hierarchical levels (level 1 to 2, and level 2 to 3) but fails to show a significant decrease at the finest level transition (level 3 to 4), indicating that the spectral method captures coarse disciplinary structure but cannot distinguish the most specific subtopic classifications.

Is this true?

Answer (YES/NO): NO